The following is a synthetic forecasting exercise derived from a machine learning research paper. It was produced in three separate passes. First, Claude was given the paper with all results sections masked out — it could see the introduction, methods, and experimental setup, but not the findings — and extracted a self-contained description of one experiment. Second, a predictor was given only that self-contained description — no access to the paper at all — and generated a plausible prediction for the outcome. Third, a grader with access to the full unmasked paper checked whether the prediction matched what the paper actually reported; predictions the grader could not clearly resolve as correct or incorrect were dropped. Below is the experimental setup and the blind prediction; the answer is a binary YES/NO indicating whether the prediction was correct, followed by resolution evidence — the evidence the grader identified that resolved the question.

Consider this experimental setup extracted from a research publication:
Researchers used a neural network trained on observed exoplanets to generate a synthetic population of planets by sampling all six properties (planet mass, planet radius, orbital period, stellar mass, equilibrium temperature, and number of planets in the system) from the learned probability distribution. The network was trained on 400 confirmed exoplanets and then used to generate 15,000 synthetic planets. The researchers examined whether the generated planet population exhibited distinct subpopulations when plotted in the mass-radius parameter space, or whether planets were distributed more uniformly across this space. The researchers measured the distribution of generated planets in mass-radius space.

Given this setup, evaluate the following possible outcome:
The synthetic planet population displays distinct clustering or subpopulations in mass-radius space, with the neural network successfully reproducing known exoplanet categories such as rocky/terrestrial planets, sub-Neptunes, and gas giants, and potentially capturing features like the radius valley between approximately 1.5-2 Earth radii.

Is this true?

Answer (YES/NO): NO